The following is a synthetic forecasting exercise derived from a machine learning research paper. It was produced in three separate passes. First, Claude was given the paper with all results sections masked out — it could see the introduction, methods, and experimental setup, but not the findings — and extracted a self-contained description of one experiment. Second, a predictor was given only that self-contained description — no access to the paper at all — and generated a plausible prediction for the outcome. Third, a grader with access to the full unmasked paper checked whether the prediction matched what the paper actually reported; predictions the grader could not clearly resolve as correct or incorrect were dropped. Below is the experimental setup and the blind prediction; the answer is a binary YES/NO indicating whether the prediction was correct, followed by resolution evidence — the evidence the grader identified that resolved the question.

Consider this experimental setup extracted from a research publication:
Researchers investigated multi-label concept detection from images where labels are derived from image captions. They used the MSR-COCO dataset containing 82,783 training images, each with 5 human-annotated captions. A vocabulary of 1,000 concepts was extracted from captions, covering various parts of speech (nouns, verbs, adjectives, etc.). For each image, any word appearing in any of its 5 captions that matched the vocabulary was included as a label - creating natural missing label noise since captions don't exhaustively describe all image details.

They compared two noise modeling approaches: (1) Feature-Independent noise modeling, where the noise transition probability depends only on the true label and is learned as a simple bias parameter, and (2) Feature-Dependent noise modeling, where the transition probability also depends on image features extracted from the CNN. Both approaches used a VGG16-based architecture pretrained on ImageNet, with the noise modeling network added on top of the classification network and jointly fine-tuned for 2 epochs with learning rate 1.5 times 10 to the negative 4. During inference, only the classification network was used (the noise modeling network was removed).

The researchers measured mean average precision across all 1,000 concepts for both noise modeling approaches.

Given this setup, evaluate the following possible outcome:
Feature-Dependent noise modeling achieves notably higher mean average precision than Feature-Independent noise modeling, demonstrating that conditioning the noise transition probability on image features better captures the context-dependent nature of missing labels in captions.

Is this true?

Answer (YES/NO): NO